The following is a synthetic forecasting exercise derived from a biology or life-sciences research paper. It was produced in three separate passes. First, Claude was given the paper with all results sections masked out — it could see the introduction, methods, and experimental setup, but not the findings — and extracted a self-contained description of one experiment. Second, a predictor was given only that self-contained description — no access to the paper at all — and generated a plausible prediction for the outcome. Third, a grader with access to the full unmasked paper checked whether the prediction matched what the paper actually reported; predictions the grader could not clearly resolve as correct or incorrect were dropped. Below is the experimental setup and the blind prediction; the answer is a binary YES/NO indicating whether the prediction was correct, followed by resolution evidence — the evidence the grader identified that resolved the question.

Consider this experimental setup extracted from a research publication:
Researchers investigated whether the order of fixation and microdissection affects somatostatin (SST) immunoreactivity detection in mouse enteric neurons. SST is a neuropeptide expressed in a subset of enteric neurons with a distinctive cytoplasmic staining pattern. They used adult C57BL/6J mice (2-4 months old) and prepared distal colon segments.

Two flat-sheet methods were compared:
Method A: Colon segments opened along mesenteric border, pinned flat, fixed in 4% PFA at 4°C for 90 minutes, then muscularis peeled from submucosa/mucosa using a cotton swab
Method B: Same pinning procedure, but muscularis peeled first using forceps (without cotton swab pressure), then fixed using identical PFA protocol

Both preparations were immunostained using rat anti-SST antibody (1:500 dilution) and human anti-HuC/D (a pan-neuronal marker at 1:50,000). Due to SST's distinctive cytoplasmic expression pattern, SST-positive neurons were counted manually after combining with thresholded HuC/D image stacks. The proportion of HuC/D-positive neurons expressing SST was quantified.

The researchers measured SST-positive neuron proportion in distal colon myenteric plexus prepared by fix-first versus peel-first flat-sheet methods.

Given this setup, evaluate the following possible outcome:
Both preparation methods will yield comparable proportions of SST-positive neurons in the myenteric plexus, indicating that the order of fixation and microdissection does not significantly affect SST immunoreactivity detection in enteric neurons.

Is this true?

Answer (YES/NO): YES